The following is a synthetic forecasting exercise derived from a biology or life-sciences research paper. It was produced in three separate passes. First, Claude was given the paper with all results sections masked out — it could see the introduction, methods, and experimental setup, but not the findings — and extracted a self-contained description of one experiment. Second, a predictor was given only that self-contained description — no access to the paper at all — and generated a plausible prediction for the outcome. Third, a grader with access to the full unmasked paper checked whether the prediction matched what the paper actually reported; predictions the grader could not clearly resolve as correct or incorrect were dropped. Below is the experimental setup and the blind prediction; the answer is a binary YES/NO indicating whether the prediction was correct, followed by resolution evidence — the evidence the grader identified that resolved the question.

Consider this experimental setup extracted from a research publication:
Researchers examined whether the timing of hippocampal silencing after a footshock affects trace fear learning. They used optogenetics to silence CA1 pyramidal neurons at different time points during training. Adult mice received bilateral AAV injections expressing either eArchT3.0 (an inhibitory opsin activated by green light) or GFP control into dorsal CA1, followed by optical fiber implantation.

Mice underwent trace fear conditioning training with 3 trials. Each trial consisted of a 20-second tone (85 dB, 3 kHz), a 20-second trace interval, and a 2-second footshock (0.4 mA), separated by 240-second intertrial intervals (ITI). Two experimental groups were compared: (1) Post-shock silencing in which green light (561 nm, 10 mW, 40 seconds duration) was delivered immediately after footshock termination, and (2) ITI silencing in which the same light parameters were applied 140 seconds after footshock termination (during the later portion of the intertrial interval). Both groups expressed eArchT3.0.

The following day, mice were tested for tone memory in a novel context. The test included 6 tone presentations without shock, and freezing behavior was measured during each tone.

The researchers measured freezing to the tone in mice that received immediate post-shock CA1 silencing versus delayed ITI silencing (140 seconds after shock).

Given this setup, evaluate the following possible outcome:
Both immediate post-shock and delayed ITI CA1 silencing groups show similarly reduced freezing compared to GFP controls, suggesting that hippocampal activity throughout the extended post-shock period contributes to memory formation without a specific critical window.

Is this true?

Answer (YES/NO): NO